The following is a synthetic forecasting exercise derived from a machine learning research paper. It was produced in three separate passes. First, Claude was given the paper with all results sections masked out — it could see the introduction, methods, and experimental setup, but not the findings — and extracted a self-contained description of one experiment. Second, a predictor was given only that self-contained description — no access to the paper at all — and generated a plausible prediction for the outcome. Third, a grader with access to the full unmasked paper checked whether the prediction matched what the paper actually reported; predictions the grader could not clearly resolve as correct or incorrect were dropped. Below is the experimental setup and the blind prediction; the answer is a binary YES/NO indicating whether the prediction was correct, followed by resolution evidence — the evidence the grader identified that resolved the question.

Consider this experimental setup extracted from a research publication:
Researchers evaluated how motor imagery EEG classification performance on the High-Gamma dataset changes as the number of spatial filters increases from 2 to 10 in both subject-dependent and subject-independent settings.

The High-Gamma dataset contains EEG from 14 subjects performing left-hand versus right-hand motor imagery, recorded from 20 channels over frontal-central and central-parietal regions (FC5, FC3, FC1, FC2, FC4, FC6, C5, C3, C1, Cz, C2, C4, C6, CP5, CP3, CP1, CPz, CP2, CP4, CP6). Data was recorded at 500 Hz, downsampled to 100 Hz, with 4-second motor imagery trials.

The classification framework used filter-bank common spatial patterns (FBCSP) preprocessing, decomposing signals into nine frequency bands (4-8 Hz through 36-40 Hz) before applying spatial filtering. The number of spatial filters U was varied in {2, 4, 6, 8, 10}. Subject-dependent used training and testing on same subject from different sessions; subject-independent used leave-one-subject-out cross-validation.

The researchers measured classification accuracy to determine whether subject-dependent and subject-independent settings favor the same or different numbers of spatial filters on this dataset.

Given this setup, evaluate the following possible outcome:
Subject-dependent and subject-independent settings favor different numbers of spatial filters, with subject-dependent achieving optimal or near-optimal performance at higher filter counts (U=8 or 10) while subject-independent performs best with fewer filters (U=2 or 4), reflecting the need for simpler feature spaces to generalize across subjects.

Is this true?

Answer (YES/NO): NO